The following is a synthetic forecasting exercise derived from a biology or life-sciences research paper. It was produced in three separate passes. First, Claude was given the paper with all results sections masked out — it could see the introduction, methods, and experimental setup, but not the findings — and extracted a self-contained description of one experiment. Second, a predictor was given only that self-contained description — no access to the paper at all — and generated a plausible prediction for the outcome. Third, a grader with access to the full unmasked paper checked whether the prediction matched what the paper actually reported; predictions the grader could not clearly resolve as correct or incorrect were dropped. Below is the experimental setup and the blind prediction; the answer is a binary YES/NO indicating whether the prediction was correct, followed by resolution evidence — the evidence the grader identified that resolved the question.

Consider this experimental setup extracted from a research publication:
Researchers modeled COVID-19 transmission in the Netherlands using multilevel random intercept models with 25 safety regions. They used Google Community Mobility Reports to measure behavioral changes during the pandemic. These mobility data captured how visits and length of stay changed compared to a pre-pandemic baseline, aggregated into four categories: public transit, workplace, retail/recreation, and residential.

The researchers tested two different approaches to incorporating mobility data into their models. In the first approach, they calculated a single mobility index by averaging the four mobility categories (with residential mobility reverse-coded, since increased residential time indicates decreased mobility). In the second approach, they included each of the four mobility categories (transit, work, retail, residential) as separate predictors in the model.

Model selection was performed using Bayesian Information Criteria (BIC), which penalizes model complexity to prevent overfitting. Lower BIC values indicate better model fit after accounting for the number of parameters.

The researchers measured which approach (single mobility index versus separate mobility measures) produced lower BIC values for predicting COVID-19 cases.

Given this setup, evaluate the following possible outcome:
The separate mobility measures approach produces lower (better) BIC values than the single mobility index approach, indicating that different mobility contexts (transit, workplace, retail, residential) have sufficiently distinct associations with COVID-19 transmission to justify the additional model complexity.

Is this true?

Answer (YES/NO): YES